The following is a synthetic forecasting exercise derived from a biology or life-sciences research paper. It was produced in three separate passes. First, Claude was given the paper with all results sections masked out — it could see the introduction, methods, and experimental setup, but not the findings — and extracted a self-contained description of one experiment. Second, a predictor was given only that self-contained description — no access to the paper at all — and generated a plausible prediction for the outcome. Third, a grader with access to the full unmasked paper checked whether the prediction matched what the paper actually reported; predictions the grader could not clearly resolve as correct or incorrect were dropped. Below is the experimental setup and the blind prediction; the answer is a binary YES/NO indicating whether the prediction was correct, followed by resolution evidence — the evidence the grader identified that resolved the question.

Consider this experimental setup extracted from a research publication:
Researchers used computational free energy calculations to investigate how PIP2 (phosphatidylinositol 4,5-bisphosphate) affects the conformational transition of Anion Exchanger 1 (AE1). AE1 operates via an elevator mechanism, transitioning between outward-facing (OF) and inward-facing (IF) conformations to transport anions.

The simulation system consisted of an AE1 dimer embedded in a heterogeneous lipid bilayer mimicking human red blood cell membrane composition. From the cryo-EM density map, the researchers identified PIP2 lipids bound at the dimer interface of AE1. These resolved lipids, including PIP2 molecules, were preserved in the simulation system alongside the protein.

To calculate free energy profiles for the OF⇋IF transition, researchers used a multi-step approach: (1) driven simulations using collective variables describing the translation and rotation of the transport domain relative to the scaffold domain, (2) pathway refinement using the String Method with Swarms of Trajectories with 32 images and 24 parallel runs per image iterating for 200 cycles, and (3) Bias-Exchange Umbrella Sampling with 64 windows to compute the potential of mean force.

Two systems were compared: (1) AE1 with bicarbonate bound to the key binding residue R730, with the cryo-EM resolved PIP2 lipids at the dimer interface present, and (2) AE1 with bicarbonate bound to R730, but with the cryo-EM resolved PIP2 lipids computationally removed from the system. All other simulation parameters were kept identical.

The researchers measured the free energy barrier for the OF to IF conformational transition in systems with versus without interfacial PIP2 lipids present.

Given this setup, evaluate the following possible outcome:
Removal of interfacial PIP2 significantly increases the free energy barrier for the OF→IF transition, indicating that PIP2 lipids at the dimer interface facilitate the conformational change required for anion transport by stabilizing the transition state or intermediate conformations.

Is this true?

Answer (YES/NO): NO